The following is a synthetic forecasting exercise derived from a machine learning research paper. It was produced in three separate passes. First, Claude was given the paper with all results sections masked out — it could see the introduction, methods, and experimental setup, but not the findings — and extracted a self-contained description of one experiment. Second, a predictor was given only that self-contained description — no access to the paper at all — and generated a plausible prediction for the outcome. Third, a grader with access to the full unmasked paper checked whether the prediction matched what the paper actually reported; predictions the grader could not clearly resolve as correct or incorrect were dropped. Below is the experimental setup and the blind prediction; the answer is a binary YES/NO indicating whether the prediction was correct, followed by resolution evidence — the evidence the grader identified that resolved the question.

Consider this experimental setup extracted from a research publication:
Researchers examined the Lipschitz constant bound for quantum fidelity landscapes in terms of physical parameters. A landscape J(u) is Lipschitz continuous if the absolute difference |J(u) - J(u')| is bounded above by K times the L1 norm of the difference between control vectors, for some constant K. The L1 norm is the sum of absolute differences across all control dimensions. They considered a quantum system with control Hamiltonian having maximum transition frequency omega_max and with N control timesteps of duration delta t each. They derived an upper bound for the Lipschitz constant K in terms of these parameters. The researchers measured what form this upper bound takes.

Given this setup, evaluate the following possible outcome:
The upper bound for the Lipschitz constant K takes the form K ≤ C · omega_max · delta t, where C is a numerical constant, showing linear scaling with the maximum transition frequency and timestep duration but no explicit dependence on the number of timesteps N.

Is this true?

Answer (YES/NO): YES